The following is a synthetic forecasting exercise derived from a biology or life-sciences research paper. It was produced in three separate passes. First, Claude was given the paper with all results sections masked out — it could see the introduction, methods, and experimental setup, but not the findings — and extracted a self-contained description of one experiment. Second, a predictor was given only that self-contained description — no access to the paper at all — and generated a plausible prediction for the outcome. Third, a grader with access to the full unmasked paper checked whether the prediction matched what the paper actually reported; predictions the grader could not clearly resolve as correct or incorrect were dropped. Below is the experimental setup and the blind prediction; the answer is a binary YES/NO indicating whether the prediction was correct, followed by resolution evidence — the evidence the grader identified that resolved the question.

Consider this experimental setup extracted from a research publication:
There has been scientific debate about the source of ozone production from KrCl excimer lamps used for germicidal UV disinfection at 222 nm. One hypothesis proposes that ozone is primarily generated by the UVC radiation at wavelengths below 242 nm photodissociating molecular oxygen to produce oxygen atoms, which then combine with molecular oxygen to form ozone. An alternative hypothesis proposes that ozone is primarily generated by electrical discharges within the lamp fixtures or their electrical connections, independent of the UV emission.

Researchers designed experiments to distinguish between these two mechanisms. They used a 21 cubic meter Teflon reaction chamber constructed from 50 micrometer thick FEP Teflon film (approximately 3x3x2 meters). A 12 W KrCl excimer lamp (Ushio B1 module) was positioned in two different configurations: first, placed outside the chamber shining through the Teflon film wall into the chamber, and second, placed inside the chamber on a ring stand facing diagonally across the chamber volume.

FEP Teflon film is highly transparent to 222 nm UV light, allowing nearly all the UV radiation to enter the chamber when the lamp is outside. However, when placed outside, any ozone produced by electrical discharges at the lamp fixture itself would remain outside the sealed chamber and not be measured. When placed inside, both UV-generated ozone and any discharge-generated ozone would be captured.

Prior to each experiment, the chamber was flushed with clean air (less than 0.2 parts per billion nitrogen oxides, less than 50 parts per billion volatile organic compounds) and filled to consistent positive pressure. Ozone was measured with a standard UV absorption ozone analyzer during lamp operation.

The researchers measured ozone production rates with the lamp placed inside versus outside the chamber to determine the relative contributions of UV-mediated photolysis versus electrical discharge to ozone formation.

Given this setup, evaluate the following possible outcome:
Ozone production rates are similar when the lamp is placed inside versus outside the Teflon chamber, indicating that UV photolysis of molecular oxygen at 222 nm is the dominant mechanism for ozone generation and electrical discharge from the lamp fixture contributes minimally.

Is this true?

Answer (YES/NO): YES